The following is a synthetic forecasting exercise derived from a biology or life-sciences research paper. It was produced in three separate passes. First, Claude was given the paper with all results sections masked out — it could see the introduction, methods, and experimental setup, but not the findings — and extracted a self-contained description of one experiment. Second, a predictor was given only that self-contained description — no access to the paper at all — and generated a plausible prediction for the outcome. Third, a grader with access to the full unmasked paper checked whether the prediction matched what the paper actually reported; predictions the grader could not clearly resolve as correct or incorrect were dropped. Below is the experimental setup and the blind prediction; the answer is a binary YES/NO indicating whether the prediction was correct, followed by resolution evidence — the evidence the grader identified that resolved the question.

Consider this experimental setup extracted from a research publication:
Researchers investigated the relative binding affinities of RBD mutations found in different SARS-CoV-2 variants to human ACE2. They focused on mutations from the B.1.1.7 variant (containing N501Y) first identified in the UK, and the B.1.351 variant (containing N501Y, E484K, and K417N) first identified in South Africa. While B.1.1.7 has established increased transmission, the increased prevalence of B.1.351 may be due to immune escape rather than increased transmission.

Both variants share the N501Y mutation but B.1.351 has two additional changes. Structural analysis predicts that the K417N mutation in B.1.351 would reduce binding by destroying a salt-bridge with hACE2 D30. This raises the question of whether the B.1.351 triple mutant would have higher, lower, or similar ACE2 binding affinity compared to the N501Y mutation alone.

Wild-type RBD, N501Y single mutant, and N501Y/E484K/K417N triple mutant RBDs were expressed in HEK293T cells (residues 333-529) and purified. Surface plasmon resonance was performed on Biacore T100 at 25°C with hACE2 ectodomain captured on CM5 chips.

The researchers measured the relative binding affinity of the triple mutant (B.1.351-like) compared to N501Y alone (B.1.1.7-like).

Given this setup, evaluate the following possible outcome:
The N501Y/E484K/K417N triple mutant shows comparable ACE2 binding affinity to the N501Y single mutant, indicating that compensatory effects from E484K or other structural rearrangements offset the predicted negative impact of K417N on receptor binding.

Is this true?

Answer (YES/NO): NO